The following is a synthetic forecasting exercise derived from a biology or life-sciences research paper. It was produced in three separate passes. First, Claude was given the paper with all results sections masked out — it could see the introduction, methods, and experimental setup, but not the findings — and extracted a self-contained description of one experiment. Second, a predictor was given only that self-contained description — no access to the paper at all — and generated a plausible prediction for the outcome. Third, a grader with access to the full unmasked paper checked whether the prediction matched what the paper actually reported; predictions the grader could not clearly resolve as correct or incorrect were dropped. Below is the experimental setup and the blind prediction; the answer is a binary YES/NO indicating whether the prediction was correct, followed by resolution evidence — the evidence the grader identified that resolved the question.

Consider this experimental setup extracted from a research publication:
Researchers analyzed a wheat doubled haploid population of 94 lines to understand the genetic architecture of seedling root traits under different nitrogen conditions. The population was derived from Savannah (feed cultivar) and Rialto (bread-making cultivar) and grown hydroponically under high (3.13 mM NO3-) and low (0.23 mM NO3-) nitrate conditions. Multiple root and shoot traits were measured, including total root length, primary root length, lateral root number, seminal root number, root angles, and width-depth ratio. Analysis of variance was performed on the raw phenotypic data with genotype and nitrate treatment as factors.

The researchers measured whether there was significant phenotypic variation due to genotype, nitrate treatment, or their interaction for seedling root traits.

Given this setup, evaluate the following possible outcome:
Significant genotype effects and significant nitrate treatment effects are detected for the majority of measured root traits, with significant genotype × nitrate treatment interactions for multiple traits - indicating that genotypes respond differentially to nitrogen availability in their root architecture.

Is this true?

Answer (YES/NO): NO